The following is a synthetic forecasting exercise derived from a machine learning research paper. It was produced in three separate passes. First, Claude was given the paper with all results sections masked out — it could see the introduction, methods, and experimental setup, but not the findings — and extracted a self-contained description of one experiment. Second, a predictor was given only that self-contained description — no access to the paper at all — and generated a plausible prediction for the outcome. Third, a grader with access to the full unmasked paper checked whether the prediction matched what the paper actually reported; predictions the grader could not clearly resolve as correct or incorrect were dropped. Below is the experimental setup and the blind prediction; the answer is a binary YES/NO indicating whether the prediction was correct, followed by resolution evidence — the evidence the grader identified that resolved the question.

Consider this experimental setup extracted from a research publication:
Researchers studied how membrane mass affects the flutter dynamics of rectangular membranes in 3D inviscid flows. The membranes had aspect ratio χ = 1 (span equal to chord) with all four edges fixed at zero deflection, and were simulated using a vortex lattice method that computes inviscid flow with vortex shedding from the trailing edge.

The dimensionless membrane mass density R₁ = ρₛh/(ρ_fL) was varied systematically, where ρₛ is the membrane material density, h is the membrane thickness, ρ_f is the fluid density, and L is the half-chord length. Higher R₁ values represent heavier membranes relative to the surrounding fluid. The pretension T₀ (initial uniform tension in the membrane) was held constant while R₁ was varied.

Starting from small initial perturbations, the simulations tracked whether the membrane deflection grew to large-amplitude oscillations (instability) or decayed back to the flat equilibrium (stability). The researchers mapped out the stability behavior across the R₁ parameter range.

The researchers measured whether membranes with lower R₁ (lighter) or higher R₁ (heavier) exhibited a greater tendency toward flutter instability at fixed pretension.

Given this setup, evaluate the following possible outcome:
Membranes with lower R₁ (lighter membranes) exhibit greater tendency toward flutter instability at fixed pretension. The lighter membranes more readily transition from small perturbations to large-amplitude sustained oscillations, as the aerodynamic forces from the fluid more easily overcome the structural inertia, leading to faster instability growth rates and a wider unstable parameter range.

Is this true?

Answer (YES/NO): YES